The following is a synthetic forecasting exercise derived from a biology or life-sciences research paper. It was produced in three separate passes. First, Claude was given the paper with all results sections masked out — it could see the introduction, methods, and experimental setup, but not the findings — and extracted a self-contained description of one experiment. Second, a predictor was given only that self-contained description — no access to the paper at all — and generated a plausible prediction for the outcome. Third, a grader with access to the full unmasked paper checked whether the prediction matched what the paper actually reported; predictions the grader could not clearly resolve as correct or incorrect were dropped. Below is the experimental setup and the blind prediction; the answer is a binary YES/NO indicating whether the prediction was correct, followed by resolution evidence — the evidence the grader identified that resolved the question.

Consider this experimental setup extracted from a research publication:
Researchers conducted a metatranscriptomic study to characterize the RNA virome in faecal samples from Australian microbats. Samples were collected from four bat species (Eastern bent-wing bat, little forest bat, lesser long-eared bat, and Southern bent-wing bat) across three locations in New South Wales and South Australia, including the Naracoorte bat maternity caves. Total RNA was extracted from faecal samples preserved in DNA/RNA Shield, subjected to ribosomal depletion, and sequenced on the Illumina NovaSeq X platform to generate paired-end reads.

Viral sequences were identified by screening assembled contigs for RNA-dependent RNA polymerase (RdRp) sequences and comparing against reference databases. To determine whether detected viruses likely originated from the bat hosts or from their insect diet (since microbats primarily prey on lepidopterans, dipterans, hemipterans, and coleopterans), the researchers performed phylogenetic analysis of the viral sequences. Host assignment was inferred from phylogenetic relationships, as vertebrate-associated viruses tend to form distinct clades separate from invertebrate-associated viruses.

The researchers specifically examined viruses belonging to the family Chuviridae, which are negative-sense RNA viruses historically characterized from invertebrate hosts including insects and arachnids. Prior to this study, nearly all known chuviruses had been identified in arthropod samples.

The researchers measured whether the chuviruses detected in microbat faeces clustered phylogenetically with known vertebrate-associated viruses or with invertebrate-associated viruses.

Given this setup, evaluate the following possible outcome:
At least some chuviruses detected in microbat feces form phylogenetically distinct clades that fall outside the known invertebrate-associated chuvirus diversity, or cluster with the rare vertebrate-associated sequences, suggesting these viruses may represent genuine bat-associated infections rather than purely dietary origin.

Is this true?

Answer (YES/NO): YES